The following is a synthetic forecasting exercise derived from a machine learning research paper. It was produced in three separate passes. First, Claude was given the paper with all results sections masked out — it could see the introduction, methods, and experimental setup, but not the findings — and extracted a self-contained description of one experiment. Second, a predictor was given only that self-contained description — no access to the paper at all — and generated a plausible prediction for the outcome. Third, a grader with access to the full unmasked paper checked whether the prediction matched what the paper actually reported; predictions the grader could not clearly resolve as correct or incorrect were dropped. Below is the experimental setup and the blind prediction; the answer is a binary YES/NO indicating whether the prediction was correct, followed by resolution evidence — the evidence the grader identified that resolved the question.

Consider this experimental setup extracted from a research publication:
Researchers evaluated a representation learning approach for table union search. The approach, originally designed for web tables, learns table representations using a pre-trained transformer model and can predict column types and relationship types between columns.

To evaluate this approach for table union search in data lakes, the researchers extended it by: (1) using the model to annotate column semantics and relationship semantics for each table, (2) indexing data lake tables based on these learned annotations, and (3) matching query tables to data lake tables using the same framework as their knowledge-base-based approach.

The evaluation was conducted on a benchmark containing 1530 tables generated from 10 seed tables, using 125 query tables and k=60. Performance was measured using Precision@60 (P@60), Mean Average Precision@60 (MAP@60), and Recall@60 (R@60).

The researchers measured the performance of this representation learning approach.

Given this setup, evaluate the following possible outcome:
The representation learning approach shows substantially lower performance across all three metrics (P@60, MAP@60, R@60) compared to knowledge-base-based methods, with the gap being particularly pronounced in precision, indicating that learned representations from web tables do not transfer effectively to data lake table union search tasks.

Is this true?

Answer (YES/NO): NO